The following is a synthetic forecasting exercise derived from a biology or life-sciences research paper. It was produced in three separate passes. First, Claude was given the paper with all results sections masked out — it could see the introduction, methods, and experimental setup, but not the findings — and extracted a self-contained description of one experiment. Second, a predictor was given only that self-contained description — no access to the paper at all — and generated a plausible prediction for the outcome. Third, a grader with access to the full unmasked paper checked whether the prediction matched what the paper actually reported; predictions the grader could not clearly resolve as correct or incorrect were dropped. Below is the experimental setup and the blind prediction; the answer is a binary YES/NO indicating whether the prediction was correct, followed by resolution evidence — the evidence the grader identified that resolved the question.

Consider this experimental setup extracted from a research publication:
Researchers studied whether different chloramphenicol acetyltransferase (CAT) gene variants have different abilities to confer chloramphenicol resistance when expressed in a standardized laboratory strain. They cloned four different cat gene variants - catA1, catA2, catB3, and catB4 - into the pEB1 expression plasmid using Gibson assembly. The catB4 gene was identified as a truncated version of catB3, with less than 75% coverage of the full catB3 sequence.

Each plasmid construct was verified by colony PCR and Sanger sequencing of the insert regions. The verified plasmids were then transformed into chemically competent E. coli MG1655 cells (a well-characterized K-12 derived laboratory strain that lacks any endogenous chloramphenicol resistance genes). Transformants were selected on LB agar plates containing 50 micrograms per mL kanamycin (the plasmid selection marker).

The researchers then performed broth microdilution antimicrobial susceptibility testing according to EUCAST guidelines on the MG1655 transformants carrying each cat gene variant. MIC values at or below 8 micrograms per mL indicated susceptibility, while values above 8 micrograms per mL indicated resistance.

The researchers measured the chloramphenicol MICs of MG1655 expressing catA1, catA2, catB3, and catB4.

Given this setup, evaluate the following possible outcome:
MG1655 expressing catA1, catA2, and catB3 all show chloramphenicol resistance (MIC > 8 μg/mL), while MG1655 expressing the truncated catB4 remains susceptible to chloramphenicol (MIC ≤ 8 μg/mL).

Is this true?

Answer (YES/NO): YES